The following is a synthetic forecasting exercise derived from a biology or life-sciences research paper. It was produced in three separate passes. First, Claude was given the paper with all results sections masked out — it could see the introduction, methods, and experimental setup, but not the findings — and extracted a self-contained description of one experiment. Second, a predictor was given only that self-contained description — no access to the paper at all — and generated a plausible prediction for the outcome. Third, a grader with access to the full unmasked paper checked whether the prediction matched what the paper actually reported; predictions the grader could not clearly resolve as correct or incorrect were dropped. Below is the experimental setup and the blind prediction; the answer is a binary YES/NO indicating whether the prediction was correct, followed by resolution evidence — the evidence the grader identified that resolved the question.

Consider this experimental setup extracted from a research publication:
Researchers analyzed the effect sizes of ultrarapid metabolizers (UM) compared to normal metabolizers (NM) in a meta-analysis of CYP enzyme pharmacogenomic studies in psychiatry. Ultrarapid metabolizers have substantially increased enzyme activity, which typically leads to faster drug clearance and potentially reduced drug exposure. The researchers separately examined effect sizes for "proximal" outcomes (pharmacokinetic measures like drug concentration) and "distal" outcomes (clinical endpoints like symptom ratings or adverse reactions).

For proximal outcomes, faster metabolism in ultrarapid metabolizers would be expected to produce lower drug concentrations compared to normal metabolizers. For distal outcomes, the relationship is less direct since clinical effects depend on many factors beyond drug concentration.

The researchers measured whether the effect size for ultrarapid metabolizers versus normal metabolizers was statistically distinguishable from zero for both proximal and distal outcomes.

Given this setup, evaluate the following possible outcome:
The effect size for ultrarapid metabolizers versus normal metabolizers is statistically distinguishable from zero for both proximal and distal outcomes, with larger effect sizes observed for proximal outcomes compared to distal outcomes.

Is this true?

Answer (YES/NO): NO